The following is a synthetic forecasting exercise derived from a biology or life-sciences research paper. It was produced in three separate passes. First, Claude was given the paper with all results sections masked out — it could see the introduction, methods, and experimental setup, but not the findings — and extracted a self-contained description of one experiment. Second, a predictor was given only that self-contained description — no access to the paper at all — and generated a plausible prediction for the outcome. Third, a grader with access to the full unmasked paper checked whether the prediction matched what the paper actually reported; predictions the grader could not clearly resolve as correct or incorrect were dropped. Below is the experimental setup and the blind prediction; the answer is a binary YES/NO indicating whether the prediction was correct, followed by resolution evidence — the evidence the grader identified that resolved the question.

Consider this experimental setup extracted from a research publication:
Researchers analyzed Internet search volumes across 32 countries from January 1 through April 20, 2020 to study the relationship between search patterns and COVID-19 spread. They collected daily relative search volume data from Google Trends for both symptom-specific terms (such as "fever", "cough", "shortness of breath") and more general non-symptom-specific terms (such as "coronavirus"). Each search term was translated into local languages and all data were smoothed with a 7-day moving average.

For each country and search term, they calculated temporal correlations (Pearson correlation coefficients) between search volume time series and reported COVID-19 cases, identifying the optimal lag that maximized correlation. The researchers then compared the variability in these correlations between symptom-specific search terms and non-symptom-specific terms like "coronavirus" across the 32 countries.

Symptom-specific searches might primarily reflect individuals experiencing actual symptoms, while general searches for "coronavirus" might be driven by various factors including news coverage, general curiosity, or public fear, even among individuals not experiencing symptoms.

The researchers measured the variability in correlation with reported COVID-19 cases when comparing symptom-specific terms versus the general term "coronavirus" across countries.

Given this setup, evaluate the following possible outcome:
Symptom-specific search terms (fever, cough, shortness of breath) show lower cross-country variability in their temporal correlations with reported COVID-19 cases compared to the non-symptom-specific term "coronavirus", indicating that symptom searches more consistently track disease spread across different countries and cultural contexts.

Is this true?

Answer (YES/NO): YES